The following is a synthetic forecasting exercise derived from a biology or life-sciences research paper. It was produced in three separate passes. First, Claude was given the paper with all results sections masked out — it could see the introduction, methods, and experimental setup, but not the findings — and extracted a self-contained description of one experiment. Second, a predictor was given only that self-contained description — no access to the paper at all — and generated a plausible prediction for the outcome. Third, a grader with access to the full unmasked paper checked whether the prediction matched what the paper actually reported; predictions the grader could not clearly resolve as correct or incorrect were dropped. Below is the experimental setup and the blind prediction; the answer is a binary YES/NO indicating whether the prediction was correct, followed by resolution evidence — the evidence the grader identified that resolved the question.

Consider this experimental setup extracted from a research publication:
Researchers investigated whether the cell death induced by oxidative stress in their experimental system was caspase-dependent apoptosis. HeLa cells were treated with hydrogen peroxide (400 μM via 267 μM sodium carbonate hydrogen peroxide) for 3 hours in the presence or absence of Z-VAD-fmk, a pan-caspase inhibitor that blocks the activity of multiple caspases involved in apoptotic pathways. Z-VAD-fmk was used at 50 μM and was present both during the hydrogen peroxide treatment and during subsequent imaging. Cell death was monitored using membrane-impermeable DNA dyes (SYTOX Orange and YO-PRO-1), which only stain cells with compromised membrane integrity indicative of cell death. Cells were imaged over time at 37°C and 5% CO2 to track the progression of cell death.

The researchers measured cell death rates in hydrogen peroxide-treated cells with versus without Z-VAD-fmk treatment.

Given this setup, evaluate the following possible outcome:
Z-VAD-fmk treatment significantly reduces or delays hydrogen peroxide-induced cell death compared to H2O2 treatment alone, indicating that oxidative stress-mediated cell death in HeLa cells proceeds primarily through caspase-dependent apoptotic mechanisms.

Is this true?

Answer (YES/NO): YES